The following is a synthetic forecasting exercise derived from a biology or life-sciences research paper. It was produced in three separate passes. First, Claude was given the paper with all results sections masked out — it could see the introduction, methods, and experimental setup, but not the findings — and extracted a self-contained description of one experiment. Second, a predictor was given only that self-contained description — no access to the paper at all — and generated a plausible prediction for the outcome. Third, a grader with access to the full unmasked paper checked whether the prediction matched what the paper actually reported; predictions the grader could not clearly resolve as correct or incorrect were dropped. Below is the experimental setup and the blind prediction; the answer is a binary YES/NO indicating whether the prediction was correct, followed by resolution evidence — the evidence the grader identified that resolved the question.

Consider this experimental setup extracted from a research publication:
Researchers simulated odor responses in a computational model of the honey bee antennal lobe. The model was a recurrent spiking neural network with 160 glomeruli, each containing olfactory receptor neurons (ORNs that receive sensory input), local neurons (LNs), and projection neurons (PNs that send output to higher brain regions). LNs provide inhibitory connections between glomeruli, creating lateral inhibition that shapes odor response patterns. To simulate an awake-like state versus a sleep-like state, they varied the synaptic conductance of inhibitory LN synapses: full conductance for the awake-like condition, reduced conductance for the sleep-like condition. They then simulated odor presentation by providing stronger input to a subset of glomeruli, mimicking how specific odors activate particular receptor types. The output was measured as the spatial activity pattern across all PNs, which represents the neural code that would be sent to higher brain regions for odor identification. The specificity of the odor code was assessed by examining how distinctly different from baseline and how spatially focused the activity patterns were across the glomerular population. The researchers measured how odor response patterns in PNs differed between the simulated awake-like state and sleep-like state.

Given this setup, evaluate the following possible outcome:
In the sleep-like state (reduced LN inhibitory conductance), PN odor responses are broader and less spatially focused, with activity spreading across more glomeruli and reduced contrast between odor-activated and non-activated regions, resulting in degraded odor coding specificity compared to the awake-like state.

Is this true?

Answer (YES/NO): YES